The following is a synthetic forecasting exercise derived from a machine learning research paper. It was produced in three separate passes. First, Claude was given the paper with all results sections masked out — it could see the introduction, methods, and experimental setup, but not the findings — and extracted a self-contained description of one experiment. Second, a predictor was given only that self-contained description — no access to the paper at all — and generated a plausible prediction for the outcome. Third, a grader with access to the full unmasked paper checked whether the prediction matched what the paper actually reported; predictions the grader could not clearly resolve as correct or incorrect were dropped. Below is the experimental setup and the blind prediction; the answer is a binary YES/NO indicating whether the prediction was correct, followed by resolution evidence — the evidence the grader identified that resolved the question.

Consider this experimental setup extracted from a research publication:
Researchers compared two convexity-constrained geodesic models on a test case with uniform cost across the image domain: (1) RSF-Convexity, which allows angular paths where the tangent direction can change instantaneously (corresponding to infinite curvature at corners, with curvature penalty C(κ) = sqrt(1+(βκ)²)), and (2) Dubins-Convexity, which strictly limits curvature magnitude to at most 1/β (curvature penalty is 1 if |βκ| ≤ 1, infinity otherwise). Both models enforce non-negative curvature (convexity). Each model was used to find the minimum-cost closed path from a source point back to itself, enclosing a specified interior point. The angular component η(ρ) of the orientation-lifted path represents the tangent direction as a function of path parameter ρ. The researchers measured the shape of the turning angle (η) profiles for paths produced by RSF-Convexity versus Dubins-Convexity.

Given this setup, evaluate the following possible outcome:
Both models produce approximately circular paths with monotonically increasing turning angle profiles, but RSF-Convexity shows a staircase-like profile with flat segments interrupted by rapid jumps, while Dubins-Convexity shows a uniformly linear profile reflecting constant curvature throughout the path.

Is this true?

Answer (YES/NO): NO